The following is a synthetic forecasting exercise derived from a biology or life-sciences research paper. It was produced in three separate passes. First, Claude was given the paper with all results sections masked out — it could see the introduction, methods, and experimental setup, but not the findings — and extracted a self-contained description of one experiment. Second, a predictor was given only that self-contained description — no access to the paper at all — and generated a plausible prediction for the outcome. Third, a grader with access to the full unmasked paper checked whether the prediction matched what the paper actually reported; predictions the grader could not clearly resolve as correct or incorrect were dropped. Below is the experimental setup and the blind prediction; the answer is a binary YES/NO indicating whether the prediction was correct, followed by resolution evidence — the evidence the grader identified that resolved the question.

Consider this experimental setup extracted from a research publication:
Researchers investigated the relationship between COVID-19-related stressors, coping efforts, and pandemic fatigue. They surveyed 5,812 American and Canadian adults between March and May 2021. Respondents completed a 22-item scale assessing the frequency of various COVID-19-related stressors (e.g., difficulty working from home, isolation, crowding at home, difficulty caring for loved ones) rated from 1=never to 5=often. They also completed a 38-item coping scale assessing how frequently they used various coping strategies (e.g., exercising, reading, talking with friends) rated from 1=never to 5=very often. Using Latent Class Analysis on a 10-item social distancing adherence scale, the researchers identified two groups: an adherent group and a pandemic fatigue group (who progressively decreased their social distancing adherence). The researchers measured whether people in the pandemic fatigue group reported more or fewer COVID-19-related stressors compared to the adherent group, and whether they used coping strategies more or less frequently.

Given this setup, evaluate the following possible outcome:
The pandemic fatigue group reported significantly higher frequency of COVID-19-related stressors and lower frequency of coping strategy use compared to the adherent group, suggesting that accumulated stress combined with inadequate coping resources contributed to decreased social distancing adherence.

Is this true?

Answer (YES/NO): NO